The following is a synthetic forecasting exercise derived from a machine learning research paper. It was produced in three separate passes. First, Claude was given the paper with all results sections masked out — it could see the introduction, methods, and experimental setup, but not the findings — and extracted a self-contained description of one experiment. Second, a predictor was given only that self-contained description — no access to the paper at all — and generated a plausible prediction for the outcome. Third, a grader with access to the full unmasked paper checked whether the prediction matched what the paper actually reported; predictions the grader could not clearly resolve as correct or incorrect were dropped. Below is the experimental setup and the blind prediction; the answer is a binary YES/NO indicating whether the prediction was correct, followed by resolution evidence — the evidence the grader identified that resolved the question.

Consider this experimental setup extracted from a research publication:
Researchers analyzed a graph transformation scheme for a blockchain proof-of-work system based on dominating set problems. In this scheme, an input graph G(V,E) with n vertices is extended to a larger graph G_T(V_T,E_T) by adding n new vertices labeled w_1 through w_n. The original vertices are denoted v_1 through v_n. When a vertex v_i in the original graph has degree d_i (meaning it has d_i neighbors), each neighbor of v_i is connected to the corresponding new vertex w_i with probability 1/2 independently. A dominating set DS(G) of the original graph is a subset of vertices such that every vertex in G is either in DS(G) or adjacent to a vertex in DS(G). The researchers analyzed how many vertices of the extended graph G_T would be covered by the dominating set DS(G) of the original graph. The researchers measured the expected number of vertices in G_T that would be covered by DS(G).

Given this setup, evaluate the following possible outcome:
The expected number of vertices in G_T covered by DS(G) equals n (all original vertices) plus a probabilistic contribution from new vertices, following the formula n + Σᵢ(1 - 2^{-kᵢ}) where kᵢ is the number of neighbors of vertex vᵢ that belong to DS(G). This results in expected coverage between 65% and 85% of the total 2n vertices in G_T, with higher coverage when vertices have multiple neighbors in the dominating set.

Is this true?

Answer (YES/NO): NO